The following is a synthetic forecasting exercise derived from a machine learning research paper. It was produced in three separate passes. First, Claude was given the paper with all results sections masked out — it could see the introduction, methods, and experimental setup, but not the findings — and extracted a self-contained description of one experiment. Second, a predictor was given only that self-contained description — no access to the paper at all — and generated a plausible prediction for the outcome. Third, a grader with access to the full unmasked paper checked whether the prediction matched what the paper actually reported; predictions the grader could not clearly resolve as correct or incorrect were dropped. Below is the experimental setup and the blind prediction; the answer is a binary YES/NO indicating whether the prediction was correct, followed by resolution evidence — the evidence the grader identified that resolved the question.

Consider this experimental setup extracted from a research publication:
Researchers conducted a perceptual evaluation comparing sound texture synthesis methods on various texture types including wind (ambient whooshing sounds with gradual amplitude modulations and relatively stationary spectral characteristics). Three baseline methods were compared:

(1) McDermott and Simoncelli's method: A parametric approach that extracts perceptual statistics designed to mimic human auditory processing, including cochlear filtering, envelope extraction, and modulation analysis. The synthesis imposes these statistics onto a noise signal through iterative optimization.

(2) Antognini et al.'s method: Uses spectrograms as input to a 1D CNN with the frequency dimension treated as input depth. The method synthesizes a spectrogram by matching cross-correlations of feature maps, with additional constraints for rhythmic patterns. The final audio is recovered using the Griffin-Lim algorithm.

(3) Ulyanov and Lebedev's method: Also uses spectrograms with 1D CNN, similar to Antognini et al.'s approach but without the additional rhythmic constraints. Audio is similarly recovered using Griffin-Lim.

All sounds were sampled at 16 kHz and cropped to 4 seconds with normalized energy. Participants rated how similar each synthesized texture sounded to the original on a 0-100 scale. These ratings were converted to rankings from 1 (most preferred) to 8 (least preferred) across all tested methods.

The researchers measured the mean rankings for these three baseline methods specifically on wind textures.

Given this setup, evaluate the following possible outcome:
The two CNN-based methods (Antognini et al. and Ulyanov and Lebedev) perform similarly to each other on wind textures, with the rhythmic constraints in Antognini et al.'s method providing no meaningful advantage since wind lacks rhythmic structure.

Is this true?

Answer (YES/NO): NO